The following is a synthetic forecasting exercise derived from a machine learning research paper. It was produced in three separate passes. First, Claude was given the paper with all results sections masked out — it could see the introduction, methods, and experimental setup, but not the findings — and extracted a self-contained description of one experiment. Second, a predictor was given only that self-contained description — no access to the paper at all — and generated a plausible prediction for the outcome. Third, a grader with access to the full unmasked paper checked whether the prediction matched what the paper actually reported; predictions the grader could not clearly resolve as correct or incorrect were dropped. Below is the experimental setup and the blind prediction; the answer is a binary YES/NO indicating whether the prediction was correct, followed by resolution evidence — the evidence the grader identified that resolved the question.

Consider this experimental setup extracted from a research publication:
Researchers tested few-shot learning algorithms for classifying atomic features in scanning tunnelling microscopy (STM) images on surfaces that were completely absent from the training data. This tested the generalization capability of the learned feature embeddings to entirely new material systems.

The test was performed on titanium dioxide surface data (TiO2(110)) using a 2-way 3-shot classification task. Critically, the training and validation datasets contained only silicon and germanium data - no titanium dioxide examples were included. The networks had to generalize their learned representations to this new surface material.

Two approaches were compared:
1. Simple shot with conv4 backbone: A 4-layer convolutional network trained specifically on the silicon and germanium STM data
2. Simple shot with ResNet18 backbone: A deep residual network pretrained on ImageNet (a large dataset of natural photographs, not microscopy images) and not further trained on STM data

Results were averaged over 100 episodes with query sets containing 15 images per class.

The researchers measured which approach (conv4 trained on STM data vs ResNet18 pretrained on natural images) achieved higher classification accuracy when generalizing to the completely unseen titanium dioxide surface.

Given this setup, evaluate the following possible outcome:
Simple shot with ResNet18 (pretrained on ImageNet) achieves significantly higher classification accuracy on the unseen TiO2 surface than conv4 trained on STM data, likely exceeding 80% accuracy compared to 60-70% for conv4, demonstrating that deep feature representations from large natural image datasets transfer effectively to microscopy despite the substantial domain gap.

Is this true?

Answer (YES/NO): NO